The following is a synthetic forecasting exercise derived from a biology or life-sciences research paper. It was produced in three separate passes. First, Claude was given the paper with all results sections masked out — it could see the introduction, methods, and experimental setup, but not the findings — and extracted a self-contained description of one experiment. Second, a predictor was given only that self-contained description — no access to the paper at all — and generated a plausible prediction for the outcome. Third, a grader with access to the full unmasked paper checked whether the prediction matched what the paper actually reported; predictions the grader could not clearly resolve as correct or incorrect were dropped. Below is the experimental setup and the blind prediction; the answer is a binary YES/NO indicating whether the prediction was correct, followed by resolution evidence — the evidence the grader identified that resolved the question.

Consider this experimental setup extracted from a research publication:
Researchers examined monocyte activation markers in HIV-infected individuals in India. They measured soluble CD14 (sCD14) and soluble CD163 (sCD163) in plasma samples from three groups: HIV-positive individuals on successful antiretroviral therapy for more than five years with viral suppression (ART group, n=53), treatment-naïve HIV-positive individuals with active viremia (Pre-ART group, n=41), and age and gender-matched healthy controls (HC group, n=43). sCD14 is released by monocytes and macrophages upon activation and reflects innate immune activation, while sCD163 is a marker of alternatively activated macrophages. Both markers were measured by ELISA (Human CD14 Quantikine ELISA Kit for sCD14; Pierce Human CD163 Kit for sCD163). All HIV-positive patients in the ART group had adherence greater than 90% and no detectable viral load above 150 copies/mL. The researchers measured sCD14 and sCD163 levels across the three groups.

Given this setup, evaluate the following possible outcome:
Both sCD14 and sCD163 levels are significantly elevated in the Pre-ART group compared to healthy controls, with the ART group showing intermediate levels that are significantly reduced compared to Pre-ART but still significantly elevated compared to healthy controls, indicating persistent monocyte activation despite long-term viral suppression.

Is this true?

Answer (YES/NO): NO